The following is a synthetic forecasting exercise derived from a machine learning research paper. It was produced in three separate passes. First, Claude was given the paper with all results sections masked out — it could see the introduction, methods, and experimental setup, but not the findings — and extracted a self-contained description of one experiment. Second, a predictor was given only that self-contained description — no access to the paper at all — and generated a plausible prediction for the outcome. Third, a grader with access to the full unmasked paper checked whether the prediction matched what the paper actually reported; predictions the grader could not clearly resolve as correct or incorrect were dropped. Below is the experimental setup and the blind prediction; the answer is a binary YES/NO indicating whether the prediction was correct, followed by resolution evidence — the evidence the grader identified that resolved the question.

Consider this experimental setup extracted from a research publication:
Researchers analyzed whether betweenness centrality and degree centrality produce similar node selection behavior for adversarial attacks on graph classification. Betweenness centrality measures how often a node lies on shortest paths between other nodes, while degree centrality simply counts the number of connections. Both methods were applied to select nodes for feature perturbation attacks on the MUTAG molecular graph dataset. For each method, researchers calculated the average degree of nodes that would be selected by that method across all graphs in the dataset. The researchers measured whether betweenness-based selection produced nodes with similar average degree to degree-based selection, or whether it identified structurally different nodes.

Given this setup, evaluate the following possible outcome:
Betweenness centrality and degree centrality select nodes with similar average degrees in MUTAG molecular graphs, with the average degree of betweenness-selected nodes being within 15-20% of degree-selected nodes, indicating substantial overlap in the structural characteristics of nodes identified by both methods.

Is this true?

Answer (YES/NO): NO